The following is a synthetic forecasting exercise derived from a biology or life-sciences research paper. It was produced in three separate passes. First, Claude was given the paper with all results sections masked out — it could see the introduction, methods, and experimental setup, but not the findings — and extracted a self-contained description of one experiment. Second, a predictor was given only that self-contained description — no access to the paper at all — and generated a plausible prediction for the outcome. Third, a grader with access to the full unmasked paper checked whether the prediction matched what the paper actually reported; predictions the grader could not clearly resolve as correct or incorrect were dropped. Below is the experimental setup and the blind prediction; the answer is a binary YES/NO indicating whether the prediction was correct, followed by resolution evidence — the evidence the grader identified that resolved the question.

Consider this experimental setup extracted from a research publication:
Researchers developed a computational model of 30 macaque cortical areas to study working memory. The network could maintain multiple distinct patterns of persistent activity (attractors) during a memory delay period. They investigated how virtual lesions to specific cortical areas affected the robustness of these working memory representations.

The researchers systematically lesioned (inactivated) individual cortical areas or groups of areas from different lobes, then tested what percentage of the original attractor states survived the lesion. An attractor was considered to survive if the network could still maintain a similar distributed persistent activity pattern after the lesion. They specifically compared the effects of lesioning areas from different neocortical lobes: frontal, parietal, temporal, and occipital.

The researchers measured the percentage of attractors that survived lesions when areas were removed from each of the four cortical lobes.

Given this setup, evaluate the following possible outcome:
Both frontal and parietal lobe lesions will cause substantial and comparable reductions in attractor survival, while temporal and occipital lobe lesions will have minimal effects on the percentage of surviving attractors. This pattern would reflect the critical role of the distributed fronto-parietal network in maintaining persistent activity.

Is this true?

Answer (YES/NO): NO